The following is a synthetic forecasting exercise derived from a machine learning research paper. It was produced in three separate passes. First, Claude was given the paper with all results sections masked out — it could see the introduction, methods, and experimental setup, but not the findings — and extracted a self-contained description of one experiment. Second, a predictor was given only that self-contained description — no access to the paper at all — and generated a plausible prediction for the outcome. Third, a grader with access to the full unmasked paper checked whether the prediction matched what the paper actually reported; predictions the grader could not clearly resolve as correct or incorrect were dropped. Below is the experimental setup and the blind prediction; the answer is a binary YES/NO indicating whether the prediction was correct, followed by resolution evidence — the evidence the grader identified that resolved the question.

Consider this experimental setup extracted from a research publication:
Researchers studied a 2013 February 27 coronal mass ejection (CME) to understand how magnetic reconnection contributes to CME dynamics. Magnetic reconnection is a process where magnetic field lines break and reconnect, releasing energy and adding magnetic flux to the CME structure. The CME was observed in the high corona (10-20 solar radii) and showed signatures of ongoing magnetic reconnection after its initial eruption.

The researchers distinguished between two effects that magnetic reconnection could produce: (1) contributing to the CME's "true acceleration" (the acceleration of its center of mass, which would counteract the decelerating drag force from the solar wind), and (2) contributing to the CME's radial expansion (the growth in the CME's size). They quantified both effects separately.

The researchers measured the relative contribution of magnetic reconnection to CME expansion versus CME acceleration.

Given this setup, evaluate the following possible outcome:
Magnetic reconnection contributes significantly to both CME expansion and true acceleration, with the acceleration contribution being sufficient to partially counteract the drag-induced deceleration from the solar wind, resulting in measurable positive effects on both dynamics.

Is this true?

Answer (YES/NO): YES